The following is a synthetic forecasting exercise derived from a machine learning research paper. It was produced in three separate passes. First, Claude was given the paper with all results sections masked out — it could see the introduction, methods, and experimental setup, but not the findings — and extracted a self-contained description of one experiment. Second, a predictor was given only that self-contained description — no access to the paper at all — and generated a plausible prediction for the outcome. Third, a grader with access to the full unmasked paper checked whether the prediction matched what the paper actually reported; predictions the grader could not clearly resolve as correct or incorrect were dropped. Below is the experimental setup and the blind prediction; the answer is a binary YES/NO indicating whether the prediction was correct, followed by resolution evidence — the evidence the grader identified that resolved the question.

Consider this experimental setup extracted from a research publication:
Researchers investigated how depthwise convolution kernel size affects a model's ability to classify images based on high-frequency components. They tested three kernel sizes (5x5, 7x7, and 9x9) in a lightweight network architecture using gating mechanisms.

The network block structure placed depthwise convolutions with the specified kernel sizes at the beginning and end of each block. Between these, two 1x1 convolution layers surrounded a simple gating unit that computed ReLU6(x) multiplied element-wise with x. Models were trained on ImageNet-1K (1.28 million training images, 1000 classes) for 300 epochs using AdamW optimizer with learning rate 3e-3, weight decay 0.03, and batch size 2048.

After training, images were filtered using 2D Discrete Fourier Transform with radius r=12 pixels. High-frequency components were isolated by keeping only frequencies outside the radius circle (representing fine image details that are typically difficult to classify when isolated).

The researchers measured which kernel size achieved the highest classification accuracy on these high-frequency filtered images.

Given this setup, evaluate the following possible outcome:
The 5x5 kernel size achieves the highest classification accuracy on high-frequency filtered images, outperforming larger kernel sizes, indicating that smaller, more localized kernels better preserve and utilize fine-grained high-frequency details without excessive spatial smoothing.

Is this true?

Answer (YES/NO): NO